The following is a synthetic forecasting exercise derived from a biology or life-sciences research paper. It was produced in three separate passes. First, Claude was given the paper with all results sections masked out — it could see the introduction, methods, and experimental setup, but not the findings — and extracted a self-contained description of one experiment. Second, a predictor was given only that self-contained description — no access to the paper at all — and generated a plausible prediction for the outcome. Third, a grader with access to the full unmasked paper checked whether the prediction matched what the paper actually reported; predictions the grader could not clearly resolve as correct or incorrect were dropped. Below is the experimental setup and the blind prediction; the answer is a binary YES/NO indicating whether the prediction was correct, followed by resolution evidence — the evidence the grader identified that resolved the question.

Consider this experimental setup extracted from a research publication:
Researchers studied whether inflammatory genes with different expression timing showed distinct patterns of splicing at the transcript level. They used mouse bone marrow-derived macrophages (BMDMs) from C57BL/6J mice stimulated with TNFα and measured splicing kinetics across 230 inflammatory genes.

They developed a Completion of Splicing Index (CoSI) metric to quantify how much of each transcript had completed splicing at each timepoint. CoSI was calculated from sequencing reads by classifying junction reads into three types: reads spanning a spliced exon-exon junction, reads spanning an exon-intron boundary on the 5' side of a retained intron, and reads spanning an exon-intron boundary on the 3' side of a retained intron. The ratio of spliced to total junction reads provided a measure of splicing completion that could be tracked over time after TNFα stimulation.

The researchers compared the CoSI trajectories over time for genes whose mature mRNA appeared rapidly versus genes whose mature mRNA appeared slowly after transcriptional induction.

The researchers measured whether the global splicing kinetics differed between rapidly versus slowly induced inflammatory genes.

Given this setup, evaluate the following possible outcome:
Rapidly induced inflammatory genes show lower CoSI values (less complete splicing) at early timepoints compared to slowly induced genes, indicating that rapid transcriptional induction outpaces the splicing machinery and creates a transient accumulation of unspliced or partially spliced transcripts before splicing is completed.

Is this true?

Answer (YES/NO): NO